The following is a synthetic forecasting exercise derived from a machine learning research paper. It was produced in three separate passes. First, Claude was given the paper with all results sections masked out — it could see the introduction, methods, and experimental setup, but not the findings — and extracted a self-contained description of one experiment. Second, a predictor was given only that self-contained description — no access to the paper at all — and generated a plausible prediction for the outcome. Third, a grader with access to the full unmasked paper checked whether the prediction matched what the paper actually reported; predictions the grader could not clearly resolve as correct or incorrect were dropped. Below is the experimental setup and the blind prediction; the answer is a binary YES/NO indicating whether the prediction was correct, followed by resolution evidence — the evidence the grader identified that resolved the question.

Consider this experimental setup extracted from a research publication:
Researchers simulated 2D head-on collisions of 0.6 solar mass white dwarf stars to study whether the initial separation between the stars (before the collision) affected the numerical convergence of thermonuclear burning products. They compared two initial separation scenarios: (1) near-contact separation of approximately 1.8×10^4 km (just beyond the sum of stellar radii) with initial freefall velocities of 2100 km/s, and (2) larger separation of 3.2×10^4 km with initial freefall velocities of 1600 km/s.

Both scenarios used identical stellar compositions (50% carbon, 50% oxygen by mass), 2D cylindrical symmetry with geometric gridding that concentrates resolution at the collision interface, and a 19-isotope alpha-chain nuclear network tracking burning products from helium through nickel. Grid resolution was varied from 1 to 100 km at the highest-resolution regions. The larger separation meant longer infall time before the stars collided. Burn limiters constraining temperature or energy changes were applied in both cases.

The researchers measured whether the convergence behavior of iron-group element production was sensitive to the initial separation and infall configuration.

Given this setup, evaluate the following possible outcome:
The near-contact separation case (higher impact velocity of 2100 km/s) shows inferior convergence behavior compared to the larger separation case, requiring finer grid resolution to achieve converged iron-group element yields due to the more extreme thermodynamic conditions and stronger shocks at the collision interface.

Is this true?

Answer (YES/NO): NO